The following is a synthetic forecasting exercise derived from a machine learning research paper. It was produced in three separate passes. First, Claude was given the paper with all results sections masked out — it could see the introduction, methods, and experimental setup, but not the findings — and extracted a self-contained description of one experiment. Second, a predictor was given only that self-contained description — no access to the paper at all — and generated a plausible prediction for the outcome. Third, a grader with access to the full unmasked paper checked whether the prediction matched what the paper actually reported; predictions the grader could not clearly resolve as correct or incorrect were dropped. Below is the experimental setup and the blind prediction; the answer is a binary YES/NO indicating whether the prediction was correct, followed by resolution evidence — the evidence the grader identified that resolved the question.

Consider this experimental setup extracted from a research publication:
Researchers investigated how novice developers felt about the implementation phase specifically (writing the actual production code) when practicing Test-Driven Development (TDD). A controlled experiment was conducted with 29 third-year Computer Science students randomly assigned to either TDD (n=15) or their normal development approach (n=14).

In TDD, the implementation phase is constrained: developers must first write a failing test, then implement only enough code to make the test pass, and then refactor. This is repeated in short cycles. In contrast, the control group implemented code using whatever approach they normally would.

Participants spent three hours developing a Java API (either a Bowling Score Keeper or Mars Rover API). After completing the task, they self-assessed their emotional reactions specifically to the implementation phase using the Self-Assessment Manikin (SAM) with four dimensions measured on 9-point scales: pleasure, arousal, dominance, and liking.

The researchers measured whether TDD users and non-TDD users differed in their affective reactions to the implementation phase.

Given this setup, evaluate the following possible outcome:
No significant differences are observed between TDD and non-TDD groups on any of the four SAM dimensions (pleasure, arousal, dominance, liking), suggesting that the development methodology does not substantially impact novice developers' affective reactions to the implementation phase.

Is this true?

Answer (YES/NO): NO